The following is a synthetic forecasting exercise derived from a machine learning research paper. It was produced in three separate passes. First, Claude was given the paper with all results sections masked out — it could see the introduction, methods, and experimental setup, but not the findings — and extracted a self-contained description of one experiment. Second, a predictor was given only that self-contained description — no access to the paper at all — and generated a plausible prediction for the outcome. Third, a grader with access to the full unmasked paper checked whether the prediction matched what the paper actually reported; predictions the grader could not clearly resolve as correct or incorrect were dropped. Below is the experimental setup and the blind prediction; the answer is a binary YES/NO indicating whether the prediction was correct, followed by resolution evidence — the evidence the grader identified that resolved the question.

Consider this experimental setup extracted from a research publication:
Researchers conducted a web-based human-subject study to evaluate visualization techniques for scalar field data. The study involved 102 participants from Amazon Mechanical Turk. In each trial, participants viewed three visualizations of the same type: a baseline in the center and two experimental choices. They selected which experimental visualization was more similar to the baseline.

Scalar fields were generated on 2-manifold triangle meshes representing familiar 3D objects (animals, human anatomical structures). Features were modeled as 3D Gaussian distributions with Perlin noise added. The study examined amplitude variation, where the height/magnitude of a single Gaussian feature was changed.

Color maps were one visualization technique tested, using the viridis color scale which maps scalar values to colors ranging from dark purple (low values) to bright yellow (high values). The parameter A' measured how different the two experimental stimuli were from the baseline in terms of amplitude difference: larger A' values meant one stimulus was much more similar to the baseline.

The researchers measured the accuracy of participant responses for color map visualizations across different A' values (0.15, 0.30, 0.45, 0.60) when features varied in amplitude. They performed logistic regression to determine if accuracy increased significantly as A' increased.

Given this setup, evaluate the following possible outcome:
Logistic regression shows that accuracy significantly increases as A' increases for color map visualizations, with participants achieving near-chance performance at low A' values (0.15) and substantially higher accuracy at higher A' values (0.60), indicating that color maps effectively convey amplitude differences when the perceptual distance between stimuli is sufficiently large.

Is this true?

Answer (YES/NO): YES